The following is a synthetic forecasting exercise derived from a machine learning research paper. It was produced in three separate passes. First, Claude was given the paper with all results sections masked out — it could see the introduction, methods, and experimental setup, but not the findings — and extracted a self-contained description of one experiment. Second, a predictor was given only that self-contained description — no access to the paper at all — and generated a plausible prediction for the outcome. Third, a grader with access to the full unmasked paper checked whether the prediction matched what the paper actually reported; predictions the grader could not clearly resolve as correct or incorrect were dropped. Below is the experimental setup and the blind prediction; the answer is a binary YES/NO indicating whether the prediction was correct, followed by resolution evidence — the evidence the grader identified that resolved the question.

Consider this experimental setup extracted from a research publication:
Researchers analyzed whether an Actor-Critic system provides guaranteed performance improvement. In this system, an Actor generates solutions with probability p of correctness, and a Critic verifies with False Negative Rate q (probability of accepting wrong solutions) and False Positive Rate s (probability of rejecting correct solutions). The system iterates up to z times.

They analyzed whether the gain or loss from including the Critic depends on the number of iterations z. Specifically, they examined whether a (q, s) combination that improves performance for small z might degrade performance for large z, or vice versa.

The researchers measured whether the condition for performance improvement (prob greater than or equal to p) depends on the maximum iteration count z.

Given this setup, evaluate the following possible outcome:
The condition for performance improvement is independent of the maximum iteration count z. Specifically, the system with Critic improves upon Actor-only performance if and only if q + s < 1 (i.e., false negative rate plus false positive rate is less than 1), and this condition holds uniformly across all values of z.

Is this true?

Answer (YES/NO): YES